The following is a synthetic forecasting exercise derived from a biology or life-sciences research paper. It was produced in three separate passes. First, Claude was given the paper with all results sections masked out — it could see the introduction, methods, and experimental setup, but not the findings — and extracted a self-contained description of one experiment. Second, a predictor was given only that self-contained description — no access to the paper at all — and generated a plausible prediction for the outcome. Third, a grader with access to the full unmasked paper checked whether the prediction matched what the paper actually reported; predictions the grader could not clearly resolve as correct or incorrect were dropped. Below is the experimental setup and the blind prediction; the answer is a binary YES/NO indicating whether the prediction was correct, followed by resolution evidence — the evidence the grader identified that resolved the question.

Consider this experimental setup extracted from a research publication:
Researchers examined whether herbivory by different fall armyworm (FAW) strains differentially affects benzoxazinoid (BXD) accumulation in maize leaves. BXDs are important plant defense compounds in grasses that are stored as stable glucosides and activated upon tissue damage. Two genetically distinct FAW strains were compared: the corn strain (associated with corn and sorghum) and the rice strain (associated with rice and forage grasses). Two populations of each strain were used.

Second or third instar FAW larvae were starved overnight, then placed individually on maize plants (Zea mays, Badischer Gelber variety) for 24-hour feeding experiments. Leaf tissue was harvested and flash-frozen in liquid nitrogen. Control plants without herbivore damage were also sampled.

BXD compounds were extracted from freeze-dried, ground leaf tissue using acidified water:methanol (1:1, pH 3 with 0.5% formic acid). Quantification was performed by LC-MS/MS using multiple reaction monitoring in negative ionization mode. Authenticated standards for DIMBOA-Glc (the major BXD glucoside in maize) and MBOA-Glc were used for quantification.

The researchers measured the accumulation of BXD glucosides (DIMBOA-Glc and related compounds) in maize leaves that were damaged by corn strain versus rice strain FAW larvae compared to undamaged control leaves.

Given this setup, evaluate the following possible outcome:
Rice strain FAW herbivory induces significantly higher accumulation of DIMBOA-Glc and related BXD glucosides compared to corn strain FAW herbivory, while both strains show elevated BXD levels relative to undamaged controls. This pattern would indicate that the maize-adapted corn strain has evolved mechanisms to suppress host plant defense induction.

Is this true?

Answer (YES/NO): NO